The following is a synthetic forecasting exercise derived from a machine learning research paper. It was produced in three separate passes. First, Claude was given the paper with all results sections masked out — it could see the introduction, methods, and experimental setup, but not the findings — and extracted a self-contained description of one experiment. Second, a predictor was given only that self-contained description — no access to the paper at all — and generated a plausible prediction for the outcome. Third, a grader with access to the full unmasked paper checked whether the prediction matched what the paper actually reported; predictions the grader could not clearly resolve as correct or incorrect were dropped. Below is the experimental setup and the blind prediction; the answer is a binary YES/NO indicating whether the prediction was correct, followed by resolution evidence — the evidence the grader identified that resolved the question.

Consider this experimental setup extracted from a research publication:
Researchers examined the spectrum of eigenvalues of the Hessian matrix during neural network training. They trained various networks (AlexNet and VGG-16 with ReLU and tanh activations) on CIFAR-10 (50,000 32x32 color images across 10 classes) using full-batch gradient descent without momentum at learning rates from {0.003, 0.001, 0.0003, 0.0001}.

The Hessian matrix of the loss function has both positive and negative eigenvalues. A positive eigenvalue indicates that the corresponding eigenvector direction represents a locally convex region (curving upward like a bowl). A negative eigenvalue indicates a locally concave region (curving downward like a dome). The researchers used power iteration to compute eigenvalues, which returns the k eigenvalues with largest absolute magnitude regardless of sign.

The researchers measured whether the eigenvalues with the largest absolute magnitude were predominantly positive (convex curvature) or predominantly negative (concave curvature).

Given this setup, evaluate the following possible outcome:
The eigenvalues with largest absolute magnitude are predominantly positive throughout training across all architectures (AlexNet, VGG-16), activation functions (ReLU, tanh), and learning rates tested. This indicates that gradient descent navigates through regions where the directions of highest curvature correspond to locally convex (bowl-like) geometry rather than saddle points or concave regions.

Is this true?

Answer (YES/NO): YES